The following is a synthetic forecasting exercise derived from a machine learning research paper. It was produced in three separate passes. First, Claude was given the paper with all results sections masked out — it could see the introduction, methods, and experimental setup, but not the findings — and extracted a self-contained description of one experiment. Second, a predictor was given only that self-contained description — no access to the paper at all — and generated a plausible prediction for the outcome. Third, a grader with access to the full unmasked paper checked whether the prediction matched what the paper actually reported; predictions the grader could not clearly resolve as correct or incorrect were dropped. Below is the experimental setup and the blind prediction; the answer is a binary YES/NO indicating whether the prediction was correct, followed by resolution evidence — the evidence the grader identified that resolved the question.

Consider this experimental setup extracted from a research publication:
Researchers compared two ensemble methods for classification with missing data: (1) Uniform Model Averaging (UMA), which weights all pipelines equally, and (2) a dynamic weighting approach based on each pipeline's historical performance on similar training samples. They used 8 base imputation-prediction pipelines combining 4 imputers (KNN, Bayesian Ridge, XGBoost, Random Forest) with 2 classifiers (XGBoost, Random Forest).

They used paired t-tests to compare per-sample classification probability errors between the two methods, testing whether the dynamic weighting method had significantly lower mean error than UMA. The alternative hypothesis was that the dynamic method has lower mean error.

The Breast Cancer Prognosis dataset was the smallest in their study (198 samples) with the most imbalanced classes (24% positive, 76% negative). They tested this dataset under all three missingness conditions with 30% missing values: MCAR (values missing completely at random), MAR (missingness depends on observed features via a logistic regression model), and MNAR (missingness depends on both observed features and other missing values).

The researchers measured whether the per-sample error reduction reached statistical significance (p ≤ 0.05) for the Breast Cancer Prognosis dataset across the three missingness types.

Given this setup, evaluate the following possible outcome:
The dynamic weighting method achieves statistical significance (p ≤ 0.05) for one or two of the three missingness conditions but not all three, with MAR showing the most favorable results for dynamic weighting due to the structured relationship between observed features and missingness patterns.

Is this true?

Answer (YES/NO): NO